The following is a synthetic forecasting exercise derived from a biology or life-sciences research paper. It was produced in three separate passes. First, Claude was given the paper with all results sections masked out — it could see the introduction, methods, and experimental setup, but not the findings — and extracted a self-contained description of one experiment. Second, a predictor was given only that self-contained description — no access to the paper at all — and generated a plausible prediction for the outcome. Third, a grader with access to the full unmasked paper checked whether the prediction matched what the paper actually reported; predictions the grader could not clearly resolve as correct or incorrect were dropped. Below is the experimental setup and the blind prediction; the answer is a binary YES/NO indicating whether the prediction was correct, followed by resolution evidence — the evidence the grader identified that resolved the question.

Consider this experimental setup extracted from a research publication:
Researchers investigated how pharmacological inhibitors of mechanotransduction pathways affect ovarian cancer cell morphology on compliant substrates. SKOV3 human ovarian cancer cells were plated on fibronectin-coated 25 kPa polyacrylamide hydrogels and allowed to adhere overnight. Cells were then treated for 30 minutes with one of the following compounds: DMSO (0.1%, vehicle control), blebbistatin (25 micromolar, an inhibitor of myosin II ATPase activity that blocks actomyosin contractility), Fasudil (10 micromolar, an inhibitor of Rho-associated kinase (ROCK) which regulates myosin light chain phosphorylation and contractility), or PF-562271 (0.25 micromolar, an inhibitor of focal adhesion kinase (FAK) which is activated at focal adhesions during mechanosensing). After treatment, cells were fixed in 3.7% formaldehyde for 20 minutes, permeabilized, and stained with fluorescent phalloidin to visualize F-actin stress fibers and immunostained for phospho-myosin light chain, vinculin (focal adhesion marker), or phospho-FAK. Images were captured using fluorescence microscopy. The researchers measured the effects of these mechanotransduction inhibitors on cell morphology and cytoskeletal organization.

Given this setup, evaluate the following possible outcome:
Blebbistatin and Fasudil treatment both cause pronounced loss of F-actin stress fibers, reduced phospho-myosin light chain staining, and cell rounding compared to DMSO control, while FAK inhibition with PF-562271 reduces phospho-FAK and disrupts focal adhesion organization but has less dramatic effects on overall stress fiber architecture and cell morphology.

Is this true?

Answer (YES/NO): NO